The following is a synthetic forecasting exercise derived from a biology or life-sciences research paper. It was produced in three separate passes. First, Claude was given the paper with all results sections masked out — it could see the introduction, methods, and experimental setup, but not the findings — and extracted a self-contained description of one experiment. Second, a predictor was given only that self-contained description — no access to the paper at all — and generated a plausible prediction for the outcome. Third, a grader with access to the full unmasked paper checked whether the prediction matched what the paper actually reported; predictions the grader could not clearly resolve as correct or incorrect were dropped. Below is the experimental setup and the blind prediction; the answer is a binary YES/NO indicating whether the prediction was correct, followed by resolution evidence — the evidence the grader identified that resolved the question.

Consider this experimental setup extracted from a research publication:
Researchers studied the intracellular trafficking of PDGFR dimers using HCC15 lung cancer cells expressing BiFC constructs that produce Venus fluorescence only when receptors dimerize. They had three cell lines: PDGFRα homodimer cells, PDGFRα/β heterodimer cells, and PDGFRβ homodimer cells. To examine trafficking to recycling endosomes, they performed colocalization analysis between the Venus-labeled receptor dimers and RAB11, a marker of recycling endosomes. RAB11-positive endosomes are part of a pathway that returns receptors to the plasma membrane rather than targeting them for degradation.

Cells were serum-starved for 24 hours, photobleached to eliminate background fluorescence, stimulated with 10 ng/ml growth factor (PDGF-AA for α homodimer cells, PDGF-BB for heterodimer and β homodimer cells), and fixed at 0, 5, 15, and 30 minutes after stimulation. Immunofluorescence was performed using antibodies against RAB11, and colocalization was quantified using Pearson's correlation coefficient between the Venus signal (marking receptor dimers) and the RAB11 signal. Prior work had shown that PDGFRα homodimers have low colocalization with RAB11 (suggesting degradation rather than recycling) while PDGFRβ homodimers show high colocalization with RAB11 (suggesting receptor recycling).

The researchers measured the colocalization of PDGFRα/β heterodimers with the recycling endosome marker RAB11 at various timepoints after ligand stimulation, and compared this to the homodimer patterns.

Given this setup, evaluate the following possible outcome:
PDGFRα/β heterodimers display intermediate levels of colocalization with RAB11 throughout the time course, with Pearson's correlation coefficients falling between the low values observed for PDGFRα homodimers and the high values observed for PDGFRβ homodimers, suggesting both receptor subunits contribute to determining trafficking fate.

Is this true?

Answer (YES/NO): NO